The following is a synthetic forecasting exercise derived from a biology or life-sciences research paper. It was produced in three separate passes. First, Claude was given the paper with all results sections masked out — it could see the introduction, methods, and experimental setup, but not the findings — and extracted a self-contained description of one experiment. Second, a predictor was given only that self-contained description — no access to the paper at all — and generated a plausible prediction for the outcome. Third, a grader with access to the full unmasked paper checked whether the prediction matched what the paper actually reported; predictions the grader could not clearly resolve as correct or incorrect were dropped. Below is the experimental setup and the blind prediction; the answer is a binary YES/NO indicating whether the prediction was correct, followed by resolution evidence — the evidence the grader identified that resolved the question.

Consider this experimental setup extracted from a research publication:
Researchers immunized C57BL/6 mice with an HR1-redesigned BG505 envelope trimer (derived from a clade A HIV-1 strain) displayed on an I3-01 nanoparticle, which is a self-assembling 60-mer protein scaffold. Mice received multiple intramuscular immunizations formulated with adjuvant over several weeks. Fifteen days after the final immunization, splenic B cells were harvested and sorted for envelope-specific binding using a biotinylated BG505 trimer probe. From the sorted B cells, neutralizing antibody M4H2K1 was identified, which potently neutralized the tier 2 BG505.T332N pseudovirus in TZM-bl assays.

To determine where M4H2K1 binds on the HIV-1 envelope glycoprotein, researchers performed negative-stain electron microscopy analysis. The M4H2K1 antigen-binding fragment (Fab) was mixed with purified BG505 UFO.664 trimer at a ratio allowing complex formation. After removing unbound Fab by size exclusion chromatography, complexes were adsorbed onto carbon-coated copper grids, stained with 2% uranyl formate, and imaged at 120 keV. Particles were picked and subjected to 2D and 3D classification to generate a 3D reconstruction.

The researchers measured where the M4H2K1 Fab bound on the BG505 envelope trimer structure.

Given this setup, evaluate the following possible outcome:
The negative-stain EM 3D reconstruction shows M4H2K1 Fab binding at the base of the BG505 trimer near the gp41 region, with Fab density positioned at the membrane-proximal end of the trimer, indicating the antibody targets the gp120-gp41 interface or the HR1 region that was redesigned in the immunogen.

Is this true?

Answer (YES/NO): NO